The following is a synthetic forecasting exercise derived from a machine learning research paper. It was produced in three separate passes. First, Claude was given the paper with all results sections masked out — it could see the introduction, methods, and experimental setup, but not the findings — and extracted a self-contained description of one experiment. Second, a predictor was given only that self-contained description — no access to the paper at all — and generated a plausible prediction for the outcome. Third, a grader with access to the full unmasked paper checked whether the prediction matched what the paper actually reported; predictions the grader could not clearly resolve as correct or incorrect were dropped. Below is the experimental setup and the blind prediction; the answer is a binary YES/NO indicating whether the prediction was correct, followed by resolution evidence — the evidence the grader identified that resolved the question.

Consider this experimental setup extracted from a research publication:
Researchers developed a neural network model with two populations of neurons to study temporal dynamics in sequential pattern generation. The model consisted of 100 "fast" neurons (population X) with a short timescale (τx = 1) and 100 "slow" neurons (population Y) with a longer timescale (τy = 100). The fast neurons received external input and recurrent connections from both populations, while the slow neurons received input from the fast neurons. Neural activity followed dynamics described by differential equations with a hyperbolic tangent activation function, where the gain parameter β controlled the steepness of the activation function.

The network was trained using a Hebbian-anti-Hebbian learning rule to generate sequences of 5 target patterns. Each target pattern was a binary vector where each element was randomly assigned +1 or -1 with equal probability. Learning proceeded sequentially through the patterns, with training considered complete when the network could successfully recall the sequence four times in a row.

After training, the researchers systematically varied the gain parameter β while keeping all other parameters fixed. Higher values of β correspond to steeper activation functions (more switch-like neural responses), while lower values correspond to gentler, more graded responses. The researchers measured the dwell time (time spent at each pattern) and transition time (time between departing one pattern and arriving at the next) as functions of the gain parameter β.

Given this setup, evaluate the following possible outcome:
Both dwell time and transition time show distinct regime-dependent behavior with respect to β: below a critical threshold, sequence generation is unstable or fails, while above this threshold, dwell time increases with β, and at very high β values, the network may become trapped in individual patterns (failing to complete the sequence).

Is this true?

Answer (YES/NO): NO